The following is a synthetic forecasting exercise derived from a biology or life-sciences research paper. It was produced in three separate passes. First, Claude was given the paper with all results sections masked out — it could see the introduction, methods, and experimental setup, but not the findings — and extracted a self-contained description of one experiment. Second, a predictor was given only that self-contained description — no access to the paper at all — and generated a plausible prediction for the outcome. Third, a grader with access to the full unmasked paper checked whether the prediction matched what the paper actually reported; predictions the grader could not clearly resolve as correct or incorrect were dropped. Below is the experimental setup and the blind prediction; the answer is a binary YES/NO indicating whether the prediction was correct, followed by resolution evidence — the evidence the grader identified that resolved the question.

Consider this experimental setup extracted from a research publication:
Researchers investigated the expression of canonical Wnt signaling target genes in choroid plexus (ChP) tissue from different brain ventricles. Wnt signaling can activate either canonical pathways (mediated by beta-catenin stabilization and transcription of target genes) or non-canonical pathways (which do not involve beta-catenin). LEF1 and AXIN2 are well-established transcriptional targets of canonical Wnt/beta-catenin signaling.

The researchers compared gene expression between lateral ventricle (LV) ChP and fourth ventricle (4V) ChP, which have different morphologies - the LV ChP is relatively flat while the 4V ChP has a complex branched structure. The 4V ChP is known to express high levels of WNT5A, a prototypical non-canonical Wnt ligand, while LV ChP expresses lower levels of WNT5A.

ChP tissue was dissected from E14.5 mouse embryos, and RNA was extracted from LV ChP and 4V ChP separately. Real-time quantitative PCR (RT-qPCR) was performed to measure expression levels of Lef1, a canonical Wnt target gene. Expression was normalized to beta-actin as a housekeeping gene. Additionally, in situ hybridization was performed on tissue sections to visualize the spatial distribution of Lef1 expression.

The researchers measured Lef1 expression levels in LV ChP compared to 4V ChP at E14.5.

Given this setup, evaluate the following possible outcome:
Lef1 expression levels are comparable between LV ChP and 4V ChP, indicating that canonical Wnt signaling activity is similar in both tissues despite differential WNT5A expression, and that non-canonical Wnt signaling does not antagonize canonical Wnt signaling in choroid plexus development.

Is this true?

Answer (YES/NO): NO